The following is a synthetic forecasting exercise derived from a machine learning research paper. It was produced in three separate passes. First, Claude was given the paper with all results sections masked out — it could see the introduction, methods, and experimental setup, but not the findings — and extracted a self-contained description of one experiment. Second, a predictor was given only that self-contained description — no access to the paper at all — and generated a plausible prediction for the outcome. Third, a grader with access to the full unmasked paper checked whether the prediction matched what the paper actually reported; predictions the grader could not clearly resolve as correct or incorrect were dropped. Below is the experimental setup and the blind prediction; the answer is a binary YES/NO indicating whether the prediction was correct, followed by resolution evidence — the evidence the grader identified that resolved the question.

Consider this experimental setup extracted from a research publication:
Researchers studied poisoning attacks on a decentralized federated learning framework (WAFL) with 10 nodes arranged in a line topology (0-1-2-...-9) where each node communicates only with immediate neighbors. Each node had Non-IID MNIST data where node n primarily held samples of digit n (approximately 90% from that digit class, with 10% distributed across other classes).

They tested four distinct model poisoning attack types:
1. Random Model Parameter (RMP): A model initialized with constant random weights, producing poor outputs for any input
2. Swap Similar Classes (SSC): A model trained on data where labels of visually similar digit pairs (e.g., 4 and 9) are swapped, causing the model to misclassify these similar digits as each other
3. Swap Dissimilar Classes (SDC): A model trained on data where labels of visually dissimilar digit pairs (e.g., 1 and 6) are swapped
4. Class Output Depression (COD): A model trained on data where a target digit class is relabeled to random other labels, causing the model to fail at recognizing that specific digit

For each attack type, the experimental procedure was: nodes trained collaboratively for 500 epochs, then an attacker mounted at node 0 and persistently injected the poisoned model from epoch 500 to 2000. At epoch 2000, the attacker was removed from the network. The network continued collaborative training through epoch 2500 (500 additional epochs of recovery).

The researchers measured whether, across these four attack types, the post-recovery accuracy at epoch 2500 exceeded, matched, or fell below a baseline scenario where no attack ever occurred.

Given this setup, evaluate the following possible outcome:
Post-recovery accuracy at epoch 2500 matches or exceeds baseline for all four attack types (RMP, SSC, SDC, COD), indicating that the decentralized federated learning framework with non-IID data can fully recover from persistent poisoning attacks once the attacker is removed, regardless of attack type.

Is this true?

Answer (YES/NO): NO